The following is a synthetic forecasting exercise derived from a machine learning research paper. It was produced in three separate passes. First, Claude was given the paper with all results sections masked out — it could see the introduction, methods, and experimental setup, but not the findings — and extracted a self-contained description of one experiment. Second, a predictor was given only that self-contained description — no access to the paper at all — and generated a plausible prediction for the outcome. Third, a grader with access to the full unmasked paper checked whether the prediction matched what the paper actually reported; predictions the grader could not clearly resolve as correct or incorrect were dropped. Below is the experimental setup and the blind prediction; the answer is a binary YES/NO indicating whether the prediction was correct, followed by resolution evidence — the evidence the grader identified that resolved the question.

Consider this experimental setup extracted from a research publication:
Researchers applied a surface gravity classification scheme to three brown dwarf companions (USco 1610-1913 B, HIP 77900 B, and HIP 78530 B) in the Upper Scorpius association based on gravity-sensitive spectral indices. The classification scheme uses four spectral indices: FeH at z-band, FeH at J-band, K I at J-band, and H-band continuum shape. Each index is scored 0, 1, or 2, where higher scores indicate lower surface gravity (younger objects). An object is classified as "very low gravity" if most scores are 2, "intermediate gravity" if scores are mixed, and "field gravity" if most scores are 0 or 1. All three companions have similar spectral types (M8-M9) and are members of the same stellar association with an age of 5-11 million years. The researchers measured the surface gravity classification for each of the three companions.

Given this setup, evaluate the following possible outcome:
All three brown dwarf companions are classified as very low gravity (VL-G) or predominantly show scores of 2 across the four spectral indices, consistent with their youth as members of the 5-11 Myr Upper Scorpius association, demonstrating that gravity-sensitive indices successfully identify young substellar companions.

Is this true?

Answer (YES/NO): NO